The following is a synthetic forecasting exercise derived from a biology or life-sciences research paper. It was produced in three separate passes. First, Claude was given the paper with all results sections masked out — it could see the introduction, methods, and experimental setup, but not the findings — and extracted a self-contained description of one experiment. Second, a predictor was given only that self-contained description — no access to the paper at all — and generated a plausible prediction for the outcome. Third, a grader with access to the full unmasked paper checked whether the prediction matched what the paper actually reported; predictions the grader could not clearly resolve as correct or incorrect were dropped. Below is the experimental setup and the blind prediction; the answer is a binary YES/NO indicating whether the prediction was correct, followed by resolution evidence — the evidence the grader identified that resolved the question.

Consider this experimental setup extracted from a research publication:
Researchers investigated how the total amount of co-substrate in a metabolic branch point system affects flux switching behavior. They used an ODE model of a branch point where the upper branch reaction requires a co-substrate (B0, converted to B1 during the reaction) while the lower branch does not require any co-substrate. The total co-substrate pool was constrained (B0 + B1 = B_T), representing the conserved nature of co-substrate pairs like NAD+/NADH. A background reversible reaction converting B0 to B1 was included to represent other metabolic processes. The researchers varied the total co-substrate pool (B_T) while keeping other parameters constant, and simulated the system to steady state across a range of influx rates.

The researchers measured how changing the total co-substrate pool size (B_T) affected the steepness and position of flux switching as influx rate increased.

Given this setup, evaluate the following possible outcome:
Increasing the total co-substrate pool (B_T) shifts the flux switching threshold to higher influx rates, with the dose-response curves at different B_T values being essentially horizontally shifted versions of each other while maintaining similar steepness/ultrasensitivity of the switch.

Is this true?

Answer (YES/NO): NO